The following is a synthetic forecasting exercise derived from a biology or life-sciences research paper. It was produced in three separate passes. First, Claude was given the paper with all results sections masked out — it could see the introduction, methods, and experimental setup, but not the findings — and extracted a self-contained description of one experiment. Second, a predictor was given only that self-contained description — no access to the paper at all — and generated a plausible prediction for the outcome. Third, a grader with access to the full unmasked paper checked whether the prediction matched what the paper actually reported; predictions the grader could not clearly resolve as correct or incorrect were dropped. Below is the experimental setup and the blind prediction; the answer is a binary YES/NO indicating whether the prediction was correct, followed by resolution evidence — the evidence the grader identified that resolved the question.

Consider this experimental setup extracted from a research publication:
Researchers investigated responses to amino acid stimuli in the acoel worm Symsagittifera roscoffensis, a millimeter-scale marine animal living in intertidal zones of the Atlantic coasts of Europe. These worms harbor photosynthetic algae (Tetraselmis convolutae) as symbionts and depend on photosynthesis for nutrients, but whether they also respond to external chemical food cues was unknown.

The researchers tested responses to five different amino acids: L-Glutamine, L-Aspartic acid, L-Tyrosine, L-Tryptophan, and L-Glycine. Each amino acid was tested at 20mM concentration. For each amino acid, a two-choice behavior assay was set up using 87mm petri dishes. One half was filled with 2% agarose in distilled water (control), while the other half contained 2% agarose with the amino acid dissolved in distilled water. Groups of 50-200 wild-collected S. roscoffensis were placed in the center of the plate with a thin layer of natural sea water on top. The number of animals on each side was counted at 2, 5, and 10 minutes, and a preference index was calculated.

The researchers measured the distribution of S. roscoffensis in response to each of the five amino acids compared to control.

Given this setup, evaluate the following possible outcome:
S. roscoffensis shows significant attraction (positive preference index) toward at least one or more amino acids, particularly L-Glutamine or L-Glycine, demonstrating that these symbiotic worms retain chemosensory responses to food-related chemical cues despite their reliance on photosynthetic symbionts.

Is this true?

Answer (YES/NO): NO